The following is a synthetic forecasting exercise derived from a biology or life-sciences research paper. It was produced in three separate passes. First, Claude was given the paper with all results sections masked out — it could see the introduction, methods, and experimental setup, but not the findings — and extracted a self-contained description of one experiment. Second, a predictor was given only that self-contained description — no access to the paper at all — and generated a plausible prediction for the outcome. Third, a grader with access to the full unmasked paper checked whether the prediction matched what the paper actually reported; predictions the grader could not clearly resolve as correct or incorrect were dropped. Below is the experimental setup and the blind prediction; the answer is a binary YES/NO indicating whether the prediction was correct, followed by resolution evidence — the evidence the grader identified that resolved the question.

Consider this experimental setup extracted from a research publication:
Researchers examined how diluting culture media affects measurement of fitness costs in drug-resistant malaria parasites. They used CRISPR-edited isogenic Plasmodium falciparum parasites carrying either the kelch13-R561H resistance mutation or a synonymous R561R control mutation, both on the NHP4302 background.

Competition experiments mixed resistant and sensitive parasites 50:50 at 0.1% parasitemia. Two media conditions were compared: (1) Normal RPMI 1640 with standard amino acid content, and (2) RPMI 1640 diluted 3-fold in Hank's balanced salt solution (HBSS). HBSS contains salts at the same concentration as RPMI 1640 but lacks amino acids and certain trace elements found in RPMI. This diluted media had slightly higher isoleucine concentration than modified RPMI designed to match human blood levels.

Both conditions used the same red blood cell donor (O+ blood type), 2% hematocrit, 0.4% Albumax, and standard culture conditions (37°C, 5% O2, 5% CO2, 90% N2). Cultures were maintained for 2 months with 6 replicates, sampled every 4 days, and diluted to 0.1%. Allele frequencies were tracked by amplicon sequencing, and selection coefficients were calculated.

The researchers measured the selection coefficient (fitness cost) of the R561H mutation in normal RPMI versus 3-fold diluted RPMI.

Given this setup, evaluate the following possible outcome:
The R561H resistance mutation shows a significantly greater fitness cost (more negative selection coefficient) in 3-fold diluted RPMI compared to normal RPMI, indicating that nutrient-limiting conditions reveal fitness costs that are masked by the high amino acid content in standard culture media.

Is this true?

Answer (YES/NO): YES